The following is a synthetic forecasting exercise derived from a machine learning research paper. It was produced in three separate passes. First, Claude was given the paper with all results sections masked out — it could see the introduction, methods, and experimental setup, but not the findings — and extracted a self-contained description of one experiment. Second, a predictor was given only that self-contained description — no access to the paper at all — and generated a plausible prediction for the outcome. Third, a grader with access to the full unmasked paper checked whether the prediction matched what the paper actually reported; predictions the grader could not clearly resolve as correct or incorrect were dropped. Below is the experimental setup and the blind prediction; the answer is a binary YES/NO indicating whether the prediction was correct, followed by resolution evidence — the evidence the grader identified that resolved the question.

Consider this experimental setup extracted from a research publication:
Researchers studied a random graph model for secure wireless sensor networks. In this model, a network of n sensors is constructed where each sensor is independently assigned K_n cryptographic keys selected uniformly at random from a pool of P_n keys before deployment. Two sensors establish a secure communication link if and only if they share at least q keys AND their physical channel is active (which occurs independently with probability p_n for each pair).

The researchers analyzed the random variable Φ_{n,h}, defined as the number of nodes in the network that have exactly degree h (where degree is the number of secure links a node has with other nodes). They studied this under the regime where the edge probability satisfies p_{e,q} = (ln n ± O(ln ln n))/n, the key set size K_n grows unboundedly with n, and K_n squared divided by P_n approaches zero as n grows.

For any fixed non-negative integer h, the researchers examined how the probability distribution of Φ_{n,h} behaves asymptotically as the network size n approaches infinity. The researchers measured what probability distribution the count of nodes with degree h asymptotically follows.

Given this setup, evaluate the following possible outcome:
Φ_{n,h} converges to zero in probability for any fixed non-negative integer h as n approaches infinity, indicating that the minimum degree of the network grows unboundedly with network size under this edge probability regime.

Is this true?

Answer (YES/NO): NO